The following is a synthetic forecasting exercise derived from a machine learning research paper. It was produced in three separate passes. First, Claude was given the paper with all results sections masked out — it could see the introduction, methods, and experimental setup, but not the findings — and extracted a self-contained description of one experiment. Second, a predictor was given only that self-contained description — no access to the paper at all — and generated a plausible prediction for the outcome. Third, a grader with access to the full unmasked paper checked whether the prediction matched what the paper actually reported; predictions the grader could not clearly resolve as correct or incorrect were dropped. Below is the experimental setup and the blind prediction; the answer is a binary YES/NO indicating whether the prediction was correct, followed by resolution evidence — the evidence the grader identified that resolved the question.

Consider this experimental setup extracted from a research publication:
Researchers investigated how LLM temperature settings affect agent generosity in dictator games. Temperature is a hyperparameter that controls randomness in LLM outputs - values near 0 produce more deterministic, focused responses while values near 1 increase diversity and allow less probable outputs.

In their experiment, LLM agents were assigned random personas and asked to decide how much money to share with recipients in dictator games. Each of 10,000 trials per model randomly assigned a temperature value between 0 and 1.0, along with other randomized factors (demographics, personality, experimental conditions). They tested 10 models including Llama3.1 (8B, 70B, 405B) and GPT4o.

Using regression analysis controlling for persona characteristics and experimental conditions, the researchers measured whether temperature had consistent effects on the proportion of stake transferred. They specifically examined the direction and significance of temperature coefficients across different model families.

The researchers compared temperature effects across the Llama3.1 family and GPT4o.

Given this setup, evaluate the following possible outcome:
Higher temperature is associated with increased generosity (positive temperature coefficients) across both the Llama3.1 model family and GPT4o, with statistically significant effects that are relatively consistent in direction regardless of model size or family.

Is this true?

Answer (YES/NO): NO